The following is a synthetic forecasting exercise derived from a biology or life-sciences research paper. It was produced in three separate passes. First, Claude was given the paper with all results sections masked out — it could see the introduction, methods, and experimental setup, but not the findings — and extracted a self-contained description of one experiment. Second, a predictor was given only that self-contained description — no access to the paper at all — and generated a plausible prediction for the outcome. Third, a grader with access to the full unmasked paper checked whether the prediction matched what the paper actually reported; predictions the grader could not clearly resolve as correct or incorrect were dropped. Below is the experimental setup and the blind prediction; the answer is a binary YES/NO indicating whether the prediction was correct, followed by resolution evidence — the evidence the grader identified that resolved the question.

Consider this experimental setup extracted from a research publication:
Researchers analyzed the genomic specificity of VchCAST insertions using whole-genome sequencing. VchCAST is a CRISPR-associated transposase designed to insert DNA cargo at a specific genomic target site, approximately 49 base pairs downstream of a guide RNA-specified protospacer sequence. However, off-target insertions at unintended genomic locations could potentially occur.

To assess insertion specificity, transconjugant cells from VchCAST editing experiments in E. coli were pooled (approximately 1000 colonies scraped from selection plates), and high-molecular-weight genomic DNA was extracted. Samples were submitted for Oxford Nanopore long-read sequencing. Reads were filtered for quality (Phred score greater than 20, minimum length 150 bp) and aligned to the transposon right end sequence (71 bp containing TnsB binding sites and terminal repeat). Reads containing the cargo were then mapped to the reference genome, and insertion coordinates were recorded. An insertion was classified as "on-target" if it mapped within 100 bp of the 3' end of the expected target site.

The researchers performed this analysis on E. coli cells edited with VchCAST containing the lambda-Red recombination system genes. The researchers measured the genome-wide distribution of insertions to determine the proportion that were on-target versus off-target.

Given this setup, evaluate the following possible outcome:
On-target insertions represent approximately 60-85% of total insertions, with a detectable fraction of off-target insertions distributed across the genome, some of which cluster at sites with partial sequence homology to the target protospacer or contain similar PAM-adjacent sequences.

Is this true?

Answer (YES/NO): NO